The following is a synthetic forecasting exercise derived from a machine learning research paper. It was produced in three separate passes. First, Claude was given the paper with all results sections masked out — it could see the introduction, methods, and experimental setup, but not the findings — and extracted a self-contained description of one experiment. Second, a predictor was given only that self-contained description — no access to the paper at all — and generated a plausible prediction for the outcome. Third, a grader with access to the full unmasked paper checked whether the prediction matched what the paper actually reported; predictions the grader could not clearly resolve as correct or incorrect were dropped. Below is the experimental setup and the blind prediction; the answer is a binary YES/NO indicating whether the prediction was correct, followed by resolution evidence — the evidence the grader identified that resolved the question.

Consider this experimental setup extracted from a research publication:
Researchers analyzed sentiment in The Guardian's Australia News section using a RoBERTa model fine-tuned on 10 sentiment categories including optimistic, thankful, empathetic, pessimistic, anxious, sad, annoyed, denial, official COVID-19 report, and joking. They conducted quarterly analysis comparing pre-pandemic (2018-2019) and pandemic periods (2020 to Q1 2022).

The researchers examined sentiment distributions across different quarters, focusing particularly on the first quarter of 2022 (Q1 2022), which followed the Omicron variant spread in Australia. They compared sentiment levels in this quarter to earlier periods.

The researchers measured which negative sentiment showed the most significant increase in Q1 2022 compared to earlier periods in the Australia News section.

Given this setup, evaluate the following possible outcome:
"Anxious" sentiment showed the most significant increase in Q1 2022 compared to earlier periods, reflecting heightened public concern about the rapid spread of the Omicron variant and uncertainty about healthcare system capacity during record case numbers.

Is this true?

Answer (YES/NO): NO